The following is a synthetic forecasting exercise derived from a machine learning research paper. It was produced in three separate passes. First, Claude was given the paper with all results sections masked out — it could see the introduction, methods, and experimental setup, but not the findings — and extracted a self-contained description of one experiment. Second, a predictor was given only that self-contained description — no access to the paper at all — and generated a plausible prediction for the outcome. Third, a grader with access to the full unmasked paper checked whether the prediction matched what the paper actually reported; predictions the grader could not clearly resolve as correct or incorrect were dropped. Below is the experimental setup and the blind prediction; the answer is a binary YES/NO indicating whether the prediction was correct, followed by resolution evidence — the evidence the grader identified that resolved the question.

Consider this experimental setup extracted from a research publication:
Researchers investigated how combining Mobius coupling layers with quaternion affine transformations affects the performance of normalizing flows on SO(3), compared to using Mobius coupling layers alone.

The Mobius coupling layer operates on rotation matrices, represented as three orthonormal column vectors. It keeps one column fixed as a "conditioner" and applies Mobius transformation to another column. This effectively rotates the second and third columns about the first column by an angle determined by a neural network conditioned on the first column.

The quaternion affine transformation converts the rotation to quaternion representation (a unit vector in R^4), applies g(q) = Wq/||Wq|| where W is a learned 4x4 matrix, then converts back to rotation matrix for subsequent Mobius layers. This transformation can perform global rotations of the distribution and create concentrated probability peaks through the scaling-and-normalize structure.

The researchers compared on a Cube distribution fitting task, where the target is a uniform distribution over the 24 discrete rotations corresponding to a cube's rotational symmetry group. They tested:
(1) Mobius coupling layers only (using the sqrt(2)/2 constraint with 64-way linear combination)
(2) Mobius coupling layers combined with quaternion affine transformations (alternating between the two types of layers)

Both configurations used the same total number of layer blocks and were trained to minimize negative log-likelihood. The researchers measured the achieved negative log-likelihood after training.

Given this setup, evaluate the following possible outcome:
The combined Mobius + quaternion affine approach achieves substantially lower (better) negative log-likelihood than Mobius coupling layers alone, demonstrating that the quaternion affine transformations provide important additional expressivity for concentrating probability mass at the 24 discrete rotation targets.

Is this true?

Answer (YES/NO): YES